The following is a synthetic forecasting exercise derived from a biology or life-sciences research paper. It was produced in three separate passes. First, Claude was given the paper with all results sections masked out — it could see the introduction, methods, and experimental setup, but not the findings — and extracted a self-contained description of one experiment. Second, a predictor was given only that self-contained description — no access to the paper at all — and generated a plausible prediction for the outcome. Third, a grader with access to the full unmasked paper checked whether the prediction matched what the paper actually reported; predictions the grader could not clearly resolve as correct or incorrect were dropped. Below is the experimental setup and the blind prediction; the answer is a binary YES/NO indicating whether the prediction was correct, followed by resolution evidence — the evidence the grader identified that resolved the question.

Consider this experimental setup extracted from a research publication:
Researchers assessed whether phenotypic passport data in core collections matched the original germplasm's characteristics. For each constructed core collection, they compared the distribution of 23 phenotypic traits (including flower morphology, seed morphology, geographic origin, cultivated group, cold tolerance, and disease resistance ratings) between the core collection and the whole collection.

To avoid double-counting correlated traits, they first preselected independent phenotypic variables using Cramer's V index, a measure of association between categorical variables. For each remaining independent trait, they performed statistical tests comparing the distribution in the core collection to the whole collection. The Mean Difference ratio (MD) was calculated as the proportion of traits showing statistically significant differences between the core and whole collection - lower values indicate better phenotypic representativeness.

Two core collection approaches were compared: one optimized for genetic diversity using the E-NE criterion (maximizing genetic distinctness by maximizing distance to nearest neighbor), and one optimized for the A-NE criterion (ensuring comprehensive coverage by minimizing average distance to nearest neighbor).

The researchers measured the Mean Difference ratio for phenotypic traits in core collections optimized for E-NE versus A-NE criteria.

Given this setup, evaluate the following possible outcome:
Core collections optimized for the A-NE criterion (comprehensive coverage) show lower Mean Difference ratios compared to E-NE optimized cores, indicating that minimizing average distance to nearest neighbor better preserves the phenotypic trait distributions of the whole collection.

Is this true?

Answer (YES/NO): YES